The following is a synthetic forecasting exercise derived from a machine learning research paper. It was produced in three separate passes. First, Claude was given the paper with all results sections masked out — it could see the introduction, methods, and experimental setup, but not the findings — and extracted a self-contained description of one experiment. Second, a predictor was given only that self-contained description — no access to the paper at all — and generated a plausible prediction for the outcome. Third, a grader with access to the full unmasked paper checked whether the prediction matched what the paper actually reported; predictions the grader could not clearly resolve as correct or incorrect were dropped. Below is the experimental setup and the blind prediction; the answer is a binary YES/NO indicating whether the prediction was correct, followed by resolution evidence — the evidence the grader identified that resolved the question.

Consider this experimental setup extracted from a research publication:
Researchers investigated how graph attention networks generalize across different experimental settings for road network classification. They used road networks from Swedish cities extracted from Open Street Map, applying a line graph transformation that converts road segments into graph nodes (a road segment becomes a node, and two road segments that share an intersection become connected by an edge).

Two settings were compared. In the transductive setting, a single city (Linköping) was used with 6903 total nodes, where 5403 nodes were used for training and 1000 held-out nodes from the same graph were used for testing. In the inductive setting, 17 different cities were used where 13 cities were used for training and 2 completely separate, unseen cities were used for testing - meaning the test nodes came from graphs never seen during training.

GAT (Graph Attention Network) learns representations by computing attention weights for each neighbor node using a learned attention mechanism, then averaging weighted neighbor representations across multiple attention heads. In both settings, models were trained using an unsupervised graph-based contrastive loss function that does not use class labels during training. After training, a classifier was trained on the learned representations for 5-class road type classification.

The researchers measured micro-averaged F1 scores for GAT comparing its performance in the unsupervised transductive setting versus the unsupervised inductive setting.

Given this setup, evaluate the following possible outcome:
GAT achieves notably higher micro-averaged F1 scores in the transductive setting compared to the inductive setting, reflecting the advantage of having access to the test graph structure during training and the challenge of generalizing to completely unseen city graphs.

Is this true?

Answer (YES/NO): YES